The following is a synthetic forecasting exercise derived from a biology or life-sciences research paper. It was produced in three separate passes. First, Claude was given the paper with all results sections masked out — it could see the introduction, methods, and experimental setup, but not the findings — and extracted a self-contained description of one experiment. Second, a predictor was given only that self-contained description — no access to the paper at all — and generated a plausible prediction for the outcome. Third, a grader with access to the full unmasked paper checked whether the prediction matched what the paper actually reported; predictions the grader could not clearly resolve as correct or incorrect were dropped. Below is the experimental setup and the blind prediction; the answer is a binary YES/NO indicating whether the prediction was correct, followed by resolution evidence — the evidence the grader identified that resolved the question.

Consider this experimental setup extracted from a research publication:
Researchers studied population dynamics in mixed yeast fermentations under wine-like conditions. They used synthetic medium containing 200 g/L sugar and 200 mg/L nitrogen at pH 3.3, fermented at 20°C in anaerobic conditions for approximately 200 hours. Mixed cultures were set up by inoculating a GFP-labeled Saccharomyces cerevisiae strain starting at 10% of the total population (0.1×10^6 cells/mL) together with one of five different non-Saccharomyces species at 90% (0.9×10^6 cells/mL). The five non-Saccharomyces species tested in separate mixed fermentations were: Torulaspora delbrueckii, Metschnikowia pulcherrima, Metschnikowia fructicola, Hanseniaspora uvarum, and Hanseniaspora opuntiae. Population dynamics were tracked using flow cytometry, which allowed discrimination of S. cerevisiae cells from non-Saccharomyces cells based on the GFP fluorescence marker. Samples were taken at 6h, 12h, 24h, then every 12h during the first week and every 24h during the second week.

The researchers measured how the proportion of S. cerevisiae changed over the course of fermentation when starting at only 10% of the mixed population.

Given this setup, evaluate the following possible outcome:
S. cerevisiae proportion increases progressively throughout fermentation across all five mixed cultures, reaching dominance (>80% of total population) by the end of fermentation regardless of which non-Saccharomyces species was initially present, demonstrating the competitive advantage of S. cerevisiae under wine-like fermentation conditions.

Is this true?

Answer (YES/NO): NO